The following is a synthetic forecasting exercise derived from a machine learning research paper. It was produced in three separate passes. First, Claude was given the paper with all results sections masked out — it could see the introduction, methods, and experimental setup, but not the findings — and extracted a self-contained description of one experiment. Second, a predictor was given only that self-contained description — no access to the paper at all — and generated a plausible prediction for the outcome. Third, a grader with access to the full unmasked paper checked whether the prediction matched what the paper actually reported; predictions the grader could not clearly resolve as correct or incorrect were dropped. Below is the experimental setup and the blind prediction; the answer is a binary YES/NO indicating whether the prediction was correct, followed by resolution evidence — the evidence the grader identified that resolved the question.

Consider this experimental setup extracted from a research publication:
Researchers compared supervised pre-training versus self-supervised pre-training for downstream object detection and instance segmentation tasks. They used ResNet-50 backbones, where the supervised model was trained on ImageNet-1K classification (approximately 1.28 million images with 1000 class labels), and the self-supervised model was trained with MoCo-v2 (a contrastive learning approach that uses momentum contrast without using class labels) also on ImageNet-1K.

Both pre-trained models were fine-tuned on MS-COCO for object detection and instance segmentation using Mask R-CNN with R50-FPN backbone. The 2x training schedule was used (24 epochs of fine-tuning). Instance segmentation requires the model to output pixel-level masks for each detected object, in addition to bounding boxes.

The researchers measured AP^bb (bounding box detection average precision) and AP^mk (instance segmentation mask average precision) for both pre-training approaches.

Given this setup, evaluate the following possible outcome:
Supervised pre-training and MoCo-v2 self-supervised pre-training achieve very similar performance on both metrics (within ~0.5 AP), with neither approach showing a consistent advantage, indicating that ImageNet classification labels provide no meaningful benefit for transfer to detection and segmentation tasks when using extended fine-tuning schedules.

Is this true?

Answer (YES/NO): NO